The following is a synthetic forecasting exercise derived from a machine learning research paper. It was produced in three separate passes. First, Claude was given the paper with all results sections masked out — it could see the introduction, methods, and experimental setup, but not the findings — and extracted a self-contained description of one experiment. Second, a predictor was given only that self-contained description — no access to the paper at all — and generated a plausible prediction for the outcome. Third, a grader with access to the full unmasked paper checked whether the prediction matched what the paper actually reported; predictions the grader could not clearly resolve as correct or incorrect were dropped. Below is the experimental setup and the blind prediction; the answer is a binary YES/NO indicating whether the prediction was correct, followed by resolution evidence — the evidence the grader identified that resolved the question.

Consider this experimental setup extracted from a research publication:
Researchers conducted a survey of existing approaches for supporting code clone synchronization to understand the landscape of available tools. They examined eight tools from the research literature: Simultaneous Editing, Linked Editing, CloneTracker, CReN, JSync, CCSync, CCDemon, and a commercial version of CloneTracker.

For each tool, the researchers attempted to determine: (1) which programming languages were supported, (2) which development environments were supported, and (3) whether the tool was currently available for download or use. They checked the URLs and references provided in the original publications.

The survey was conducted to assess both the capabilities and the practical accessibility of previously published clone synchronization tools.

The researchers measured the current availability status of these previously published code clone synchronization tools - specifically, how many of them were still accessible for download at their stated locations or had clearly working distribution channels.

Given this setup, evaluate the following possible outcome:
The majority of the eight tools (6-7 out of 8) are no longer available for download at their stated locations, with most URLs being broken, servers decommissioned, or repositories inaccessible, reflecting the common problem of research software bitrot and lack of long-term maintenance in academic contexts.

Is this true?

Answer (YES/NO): NO